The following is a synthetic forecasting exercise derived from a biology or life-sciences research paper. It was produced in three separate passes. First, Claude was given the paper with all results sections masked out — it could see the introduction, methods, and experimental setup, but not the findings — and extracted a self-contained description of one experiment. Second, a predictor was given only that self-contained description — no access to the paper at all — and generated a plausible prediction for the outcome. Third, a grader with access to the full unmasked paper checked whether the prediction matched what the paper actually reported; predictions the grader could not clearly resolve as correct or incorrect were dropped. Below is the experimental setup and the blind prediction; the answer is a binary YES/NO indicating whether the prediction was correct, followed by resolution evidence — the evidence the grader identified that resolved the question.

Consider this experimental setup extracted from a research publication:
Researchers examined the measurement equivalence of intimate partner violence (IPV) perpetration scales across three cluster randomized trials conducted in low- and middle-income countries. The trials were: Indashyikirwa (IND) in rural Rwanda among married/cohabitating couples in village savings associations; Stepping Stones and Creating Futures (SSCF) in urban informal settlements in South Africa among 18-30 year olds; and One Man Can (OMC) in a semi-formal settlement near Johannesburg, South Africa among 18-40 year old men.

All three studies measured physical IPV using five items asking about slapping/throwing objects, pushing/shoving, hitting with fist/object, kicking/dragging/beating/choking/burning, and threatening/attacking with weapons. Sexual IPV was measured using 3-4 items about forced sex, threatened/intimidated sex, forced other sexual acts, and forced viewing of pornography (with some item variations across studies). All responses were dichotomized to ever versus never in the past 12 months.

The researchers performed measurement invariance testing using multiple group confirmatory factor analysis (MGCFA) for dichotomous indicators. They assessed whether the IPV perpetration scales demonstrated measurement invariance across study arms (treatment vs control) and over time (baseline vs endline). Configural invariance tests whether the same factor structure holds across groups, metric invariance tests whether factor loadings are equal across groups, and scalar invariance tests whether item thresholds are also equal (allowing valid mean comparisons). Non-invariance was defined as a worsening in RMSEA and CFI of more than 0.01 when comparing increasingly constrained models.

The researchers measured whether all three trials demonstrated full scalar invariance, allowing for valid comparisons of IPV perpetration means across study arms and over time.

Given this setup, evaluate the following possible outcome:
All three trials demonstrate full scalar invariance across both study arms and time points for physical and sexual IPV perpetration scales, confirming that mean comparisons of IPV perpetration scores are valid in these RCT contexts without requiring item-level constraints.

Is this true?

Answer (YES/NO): NO